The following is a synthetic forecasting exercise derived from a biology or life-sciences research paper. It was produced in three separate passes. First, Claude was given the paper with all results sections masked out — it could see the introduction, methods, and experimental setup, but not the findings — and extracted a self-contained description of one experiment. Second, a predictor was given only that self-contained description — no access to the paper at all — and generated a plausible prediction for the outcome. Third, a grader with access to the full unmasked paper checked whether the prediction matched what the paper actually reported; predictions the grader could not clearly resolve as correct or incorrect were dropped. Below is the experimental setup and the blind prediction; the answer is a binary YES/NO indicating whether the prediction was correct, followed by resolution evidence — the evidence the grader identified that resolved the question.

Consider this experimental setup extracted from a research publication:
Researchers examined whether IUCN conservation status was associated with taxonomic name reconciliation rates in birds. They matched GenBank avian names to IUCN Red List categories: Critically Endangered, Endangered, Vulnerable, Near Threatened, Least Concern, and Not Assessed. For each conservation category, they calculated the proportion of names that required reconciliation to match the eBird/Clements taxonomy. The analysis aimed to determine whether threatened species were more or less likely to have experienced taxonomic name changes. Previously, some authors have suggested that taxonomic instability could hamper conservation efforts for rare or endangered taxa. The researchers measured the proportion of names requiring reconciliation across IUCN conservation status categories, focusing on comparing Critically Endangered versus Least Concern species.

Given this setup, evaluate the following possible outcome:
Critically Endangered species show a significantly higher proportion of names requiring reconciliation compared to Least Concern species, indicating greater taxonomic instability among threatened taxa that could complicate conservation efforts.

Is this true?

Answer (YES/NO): NO